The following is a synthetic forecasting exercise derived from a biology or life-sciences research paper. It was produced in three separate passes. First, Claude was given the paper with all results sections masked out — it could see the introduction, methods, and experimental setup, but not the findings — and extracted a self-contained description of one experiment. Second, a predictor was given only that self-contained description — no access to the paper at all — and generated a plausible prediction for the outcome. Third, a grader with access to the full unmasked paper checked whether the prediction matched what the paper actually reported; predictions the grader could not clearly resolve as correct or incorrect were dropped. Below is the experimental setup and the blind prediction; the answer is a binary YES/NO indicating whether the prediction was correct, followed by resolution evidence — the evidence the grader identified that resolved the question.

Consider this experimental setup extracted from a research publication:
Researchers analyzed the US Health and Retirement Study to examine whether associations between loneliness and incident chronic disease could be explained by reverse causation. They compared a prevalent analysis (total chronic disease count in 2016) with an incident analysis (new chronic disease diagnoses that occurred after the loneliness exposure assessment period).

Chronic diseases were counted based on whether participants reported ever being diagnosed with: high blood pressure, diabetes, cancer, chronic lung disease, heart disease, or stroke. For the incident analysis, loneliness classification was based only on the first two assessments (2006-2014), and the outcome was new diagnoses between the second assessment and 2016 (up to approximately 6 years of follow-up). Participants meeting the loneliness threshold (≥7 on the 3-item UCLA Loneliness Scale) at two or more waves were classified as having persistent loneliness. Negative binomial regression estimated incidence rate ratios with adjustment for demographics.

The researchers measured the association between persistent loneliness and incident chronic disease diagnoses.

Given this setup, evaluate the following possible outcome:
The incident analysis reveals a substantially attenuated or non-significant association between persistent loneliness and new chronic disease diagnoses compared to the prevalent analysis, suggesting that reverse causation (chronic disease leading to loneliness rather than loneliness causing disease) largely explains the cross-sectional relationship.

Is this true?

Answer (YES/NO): YES